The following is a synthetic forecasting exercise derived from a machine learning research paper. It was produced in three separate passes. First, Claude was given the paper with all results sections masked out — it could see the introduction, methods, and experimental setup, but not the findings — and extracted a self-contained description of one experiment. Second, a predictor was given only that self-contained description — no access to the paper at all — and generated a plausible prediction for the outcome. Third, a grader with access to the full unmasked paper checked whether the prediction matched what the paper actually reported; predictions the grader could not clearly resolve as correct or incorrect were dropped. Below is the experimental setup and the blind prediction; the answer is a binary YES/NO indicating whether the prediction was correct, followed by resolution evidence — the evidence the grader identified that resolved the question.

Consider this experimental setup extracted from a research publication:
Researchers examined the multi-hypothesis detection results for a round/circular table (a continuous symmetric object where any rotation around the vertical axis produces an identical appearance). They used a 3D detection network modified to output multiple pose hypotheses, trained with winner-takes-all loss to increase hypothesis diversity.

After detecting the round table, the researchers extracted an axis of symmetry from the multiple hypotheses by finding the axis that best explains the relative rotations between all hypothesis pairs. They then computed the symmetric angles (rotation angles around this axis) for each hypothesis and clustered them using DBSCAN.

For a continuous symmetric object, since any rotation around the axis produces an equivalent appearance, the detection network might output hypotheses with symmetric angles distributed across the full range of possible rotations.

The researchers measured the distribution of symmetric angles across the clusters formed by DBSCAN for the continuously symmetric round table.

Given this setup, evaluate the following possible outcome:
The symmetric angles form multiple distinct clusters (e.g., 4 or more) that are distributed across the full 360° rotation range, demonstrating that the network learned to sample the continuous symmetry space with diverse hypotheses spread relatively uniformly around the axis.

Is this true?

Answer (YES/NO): NO